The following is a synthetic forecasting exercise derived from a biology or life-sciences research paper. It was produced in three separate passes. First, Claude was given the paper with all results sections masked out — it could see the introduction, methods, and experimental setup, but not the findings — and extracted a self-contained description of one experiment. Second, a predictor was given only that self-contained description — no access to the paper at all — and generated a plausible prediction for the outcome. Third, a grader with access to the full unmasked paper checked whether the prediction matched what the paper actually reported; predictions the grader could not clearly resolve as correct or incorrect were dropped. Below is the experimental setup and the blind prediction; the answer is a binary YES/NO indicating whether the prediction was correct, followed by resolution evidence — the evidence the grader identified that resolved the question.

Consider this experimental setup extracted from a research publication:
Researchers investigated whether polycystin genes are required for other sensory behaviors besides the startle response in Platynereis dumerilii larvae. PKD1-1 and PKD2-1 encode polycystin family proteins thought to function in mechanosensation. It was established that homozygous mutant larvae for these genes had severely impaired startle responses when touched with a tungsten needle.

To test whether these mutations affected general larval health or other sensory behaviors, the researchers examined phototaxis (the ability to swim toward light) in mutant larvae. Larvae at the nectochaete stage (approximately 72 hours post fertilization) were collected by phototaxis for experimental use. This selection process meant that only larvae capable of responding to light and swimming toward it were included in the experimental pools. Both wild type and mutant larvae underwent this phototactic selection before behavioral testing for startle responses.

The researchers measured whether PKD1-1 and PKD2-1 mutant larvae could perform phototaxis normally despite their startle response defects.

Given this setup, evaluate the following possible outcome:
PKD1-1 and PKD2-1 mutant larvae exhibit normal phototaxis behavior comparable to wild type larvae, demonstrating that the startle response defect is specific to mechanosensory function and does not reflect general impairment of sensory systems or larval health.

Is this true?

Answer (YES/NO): YES